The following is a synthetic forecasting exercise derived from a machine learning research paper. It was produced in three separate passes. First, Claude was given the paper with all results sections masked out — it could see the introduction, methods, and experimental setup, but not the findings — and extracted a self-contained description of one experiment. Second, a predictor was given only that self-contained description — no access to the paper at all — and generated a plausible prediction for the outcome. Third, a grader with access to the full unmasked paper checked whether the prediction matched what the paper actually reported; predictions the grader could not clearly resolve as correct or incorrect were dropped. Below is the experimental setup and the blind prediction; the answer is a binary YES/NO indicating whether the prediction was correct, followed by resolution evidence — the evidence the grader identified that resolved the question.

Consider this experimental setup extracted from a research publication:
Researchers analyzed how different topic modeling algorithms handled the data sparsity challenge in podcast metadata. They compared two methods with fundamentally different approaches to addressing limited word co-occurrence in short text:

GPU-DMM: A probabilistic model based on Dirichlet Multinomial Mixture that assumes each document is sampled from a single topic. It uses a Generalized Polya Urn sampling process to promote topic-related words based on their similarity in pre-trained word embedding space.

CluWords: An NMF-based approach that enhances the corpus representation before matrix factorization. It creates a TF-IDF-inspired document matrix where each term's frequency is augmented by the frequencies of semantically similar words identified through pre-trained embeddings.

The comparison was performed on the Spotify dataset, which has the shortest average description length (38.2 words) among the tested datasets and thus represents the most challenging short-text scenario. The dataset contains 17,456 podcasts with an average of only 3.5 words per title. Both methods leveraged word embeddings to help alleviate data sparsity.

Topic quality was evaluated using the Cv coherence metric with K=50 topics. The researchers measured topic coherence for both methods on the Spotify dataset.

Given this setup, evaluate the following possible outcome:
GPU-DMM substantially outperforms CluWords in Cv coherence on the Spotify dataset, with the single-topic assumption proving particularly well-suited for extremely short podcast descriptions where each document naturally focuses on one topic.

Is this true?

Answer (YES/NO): NO